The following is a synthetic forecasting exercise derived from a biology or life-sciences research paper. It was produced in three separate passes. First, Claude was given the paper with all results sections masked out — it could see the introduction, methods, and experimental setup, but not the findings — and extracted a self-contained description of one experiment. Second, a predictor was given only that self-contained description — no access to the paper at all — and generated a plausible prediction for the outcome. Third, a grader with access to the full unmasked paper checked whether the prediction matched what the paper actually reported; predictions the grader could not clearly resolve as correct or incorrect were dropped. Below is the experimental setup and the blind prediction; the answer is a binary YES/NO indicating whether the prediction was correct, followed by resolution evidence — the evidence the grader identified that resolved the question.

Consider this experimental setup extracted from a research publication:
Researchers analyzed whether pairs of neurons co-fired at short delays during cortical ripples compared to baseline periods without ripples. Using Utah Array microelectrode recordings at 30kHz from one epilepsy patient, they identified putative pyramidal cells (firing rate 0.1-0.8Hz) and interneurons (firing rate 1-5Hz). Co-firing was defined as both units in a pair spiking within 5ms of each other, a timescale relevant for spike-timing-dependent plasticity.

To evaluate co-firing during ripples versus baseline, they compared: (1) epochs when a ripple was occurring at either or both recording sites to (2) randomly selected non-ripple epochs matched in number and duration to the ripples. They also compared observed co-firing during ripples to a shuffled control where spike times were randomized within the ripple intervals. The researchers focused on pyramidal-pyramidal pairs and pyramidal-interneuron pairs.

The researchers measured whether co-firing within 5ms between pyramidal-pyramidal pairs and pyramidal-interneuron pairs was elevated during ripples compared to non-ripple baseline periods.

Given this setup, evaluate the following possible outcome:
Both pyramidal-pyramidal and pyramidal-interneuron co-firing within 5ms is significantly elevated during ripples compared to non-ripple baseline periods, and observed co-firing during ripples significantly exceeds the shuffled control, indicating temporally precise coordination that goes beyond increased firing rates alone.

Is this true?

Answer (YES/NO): YES